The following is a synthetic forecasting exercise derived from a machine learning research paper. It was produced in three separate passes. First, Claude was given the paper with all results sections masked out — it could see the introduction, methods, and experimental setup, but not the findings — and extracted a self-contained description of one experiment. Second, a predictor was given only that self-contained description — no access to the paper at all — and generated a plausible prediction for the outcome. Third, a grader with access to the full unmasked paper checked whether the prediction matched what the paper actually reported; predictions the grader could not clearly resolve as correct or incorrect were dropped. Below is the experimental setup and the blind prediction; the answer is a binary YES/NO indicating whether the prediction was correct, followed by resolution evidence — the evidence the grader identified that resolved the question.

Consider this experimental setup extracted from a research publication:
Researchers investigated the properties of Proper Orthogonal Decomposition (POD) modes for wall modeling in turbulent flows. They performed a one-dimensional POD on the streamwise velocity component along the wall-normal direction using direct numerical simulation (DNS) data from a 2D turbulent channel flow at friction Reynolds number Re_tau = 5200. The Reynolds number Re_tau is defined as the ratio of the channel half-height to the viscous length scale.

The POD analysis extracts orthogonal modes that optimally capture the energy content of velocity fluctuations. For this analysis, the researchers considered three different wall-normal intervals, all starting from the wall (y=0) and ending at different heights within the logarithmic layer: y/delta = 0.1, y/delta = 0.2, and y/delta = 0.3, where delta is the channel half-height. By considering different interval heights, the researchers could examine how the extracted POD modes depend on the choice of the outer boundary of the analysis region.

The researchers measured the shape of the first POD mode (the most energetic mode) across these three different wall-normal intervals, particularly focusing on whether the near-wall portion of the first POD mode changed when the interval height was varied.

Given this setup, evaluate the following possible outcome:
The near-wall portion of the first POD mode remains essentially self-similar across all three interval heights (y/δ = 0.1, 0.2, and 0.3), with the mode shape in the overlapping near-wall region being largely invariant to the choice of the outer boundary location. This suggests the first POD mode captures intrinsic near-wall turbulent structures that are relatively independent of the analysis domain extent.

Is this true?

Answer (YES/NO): YES